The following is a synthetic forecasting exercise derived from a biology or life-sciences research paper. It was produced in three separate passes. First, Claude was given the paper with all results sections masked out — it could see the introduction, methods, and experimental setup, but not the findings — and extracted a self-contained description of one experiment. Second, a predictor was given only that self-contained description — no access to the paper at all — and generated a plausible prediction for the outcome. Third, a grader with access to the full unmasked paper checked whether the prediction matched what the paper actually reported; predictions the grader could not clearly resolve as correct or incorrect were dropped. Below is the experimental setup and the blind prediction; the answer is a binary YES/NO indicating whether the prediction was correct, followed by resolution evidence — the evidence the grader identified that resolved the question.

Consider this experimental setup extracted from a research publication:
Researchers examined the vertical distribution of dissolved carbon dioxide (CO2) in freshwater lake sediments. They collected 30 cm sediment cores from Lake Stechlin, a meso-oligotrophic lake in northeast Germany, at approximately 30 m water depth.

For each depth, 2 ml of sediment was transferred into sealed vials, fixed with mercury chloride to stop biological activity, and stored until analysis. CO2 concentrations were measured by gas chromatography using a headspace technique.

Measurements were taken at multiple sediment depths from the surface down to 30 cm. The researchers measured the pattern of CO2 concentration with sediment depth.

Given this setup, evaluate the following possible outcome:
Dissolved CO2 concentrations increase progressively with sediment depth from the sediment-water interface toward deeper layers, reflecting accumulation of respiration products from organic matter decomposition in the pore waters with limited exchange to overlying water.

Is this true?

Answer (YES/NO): NO